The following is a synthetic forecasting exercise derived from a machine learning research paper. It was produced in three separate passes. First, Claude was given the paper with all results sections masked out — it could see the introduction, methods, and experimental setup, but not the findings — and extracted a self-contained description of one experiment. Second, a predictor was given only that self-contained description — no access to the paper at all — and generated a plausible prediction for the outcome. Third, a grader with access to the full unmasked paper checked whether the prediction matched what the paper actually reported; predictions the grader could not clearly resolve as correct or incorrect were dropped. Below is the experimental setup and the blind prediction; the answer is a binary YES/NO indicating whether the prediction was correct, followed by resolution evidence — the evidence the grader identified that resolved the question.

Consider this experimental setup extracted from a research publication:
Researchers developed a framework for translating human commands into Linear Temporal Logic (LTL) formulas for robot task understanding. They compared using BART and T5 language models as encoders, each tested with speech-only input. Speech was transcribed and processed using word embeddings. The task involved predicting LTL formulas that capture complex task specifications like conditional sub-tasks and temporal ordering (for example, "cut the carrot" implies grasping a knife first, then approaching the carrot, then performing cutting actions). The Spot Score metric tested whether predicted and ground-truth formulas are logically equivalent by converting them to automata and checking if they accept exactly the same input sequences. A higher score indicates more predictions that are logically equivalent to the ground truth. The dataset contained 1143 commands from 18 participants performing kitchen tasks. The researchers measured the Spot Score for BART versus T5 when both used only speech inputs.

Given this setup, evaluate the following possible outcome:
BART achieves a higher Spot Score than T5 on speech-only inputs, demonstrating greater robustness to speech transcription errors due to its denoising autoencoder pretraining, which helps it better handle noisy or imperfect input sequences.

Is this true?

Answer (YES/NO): YES